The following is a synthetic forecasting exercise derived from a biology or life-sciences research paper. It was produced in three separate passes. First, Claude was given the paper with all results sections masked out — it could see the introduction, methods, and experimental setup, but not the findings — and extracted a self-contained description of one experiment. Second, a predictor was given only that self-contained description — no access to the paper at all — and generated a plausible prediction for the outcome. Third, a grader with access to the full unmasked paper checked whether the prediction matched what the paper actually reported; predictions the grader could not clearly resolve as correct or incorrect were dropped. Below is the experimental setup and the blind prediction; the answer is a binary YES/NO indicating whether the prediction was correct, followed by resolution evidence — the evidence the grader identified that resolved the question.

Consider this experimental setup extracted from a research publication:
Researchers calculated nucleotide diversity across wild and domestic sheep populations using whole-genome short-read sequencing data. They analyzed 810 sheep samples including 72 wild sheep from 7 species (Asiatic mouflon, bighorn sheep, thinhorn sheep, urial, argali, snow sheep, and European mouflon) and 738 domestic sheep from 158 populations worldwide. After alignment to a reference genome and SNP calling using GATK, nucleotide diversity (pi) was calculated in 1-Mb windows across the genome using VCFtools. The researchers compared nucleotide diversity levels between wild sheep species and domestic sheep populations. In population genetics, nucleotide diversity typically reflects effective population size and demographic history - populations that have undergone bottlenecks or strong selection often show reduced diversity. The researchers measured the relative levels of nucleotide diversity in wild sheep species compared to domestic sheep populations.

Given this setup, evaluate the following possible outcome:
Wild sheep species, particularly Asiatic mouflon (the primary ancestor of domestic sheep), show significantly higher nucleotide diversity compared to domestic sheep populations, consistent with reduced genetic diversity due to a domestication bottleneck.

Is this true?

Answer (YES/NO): NO